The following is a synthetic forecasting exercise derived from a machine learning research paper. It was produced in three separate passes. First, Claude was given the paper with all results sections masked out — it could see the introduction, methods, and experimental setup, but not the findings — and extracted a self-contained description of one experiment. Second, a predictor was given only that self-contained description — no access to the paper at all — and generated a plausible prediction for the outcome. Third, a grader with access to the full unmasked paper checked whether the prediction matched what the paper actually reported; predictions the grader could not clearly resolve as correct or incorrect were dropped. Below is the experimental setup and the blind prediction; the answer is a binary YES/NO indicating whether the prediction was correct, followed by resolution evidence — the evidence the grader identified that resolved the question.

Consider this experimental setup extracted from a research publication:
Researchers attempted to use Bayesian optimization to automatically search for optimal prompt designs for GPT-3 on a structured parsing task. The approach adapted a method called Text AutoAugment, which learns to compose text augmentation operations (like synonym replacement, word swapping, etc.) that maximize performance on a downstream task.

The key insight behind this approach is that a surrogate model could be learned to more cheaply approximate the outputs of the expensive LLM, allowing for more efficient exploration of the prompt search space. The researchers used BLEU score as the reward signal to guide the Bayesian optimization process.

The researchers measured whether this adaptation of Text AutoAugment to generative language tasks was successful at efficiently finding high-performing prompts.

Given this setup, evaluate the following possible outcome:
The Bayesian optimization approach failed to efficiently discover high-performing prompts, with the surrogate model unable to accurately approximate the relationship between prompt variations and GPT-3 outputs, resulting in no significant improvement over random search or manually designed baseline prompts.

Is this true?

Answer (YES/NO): NO